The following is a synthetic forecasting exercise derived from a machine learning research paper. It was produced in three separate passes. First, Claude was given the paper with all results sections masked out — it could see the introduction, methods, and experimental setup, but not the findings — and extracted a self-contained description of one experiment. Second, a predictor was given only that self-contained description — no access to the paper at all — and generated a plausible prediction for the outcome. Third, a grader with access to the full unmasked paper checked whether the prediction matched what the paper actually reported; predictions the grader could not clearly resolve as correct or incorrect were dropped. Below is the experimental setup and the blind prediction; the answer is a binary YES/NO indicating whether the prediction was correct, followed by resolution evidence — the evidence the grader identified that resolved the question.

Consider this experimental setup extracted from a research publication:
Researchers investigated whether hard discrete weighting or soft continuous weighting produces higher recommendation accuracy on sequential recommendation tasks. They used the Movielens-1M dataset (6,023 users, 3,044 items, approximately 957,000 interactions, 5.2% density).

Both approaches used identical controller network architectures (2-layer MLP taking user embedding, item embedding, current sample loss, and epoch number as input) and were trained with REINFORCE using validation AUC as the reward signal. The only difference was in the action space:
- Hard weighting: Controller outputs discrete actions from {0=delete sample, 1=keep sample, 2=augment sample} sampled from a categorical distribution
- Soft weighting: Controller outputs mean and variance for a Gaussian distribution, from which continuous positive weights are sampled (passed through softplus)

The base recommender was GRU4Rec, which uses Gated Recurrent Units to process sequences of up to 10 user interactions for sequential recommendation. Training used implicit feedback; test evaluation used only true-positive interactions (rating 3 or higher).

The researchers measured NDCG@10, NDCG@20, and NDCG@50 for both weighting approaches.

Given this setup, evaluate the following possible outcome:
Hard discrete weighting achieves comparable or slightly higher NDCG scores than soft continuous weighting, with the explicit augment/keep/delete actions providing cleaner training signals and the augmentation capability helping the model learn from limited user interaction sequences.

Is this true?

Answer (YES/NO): NO